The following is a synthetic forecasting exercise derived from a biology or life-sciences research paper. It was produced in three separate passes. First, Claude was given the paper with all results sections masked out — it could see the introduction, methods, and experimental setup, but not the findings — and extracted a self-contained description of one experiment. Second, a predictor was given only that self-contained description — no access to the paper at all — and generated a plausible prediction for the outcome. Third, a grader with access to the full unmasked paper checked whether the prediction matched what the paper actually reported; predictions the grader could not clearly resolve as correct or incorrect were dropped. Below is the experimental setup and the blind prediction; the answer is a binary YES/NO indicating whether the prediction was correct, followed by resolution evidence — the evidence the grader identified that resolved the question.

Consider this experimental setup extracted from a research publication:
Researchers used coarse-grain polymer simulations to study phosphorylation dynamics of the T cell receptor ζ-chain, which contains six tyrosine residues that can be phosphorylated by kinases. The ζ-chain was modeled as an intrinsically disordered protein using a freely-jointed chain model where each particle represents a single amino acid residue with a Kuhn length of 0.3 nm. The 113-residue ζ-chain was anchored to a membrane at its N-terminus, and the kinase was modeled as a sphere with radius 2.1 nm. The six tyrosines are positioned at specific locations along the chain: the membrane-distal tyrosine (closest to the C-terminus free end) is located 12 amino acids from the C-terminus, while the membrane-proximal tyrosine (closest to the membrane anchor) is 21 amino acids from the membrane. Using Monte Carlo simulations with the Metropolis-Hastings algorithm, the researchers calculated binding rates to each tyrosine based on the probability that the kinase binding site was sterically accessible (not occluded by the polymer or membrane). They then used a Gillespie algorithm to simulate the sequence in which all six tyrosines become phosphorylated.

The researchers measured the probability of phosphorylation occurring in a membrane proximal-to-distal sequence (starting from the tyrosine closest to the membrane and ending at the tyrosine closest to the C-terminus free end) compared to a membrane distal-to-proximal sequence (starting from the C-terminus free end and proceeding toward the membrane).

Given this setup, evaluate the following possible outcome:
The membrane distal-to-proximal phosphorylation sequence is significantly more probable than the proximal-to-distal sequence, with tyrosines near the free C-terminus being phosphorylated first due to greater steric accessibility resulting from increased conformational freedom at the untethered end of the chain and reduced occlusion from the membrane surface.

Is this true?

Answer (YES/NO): YES